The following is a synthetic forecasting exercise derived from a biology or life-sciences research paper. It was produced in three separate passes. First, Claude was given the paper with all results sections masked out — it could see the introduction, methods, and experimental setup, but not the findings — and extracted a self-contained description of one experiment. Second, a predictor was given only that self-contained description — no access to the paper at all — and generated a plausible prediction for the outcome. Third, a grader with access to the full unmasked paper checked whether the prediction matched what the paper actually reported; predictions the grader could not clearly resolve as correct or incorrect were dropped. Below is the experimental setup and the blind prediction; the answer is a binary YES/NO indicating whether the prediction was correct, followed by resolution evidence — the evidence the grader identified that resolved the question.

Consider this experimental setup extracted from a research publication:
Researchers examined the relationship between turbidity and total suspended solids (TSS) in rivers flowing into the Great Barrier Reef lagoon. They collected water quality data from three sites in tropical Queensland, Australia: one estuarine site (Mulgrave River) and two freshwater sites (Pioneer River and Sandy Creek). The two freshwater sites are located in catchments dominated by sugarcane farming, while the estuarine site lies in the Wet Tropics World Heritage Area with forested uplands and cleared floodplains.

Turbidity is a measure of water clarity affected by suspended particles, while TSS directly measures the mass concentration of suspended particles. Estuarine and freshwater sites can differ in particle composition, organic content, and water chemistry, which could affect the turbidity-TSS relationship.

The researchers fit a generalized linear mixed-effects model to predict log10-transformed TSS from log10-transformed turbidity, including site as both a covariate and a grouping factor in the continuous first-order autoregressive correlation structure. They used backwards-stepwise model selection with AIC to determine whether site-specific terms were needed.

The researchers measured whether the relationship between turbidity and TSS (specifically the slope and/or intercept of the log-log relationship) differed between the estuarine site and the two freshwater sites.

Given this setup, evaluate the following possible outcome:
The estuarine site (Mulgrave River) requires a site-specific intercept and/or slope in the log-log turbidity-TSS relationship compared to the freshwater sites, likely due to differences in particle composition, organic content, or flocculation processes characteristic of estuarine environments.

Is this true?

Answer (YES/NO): YES